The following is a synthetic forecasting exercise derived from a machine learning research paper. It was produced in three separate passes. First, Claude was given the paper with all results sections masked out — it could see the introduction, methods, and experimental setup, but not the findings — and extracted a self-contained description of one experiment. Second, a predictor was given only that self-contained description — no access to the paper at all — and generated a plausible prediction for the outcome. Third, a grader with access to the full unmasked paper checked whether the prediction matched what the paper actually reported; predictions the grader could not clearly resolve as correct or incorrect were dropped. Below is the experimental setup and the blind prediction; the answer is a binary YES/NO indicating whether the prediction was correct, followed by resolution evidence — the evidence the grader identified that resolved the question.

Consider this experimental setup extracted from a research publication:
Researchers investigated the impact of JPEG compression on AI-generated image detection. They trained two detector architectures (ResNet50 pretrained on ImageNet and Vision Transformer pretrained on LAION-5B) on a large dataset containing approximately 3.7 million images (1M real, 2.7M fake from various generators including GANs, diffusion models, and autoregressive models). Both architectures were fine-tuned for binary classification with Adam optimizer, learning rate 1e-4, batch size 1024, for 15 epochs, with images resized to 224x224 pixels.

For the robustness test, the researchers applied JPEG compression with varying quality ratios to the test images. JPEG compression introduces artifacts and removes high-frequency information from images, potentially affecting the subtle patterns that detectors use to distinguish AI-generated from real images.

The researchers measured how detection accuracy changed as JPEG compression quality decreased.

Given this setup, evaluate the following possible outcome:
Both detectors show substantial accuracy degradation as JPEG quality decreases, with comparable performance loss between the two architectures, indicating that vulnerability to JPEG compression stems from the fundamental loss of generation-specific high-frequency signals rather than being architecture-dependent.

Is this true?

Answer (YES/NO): NO